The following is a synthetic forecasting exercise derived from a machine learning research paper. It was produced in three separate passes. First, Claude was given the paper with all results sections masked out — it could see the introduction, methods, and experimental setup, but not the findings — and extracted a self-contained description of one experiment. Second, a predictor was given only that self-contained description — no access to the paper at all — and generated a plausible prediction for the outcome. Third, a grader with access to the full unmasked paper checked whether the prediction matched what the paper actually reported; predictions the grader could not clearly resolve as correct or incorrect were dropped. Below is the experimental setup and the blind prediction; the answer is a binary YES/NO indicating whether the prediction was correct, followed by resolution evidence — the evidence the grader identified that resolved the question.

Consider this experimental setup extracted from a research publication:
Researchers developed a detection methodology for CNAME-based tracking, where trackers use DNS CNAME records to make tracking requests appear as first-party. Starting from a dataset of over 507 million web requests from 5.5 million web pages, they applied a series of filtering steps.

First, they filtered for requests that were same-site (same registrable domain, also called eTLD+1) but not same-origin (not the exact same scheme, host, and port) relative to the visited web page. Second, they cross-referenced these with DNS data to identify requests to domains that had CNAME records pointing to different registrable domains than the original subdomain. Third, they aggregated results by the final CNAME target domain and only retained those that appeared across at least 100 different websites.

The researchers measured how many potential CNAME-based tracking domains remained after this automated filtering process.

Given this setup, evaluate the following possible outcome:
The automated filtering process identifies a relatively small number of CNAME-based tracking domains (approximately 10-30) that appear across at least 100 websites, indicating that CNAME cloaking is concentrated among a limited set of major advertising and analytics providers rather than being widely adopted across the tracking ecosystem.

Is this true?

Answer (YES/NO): NO